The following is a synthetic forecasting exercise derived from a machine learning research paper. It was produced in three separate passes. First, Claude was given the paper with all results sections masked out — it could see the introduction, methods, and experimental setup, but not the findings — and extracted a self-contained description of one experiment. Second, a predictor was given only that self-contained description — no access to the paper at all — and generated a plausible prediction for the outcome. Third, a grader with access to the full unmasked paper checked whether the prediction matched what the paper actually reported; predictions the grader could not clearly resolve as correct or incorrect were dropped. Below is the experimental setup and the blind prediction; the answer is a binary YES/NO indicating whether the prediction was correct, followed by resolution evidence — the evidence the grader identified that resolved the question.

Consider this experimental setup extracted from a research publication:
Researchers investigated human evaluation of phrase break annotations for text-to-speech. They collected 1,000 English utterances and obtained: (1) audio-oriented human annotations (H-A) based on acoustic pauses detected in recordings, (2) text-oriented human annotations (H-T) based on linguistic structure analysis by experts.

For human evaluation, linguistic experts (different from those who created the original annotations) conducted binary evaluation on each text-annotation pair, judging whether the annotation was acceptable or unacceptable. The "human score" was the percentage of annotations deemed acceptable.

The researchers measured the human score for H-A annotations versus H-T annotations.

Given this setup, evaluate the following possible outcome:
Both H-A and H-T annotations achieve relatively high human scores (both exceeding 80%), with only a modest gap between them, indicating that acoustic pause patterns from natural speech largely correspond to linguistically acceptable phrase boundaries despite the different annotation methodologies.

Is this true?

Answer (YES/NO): NO